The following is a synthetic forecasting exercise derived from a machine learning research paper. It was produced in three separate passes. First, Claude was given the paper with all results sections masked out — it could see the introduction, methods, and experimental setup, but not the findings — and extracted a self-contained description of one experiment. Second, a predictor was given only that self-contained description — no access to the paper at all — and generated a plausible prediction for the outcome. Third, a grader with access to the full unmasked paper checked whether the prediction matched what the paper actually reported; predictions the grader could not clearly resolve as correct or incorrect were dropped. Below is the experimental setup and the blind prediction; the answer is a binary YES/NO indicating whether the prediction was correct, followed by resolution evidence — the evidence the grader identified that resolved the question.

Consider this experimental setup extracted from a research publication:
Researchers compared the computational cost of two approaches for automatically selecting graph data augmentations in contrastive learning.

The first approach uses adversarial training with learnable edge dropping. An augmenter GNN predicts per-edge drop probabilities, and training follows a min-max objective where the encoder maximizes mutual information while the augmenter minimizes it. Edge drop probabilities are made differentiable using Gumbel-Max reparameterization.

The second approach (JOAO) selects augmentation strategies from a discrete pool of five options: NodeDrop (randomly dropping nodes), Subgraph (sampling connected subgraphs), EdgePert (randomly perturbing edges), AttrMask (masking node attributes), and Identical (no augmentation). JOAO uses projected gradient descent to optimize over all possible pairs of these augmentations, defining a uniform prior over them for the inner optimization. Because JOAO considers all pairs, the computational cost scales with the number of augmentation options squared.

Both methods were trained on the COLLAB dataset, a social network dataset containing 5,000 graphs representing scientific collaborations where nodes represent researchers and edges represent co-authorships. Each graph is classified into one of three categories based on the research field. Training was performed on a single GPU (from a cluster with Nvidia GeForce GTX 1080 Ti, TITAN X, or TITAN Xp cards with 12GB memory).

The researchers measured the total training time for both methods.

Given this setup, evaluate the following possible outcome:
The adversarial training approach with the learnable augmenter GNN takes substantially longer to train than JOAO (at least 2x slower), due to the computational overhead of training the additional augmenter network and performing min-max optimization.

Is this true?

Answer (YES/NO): NO